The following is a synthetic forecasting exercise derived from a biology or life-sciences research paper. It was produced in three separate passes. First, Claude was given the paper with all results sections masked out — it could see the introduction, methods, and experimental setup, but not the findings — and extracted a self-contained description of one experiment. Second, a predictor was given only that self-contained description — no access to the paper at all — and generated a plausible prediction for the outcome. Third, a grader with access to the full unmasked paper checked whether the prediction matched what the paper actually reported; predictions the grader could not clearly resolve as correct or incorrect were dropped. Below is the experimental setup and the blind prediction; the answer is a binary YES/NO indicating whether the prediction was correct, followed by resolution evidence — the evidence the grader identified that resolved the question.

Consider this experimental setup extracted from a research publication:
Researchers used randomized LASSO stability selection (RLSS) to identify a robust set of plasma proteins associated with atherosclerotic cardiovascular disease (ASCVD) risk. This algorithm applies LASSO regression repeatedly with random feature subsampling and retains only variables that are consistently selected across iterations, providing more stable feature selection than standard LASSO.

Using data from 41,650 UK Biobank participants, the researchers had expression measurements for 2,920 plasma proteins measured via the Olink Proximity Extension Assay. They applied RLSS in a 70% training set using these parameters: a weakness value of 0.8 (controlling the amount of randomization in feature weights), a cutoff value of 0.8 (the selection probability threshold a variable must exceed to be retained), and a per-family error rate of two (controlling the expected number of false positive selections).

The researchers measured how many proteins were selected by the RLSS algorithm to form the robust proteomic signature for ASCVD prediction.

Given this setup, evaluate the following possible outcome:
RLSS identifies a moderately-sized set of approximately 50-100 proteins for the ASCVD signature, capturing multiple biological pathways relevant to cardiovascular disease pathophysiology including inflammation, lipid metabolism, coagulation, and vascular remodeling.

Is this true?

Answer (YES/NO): NO